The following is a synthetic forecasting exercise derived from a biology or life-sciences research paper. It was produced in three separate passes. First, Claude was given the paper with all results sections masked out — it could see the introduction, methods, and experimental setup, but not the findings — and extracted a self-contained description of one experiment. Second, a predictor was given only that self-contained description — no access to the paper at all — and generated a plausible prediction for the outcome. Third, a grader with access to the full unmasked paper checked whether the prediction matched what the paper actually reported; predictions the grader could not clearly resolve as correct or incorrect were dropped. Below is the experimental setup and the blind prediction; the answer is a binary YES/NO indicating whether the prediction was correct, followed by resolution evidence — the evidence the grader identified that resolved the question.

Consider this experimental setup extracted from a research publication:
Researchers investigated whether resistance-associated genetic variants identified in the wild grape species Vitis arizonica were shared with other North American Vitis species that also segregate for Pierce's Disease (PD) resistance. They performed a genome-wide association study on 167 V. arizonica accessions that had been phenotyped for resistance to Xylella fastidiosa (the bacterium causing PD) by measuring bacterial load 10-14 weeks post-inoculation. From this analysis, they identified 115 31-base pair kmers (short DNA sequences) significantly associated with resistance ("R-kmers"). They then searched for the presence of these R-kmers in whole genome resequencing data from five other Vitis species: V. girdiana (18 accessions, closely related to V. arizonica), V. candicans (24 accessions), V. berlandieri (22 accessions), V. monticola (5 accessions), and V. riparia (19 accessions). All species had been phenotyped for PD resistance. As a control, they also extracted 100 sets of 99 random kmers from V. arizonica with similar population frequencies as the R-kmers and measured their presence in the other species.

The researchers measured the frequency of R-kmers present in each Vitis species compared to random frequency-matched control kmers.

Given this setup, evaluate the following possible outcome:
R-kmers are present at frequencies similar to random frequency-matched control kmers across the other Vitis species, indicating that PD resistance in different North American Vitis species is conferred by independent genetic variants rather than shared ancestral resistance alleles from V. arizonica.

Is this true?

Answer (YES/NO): NO